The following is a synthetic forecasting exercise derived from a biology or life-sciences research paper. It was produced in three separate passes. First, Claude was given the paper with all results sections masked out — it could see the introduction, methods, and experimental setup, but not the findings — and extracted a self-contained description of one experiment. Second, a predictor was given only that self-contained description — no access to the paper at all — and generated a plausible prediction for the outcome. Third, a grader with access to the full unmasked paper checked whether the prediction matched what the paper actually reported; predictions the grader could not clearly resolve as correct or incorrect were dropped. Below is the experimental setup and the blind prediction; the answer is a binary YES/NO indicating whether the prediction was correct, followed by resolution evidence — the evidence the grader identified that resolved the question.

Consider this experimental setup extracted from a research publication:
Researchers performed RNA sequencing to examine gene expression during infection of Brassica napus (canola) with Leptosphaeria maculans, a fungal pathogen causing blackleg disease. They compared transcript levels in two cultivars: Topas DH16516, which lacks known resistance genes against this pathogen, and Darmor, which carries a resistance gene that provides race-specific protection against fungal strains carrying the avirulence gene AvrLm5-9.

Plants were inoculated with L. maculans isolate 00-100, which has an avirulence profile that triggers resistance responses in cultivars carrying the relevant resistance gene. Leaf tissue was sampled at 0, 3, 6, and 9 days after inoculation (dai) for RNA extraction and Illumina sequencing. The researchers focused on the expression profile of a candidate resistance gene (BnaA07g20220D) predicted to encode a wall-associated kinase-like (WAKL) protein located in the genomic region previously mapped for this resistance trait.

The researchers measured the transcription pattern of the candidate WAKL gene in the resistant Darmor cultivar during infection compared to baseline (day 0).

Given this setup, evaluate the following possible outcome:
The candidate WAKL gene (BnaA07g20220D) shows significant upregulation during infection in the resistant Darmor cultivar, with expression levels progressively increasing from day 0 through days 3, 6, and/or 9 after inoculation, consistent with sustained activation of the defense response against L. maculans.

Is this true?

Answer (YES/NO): YES